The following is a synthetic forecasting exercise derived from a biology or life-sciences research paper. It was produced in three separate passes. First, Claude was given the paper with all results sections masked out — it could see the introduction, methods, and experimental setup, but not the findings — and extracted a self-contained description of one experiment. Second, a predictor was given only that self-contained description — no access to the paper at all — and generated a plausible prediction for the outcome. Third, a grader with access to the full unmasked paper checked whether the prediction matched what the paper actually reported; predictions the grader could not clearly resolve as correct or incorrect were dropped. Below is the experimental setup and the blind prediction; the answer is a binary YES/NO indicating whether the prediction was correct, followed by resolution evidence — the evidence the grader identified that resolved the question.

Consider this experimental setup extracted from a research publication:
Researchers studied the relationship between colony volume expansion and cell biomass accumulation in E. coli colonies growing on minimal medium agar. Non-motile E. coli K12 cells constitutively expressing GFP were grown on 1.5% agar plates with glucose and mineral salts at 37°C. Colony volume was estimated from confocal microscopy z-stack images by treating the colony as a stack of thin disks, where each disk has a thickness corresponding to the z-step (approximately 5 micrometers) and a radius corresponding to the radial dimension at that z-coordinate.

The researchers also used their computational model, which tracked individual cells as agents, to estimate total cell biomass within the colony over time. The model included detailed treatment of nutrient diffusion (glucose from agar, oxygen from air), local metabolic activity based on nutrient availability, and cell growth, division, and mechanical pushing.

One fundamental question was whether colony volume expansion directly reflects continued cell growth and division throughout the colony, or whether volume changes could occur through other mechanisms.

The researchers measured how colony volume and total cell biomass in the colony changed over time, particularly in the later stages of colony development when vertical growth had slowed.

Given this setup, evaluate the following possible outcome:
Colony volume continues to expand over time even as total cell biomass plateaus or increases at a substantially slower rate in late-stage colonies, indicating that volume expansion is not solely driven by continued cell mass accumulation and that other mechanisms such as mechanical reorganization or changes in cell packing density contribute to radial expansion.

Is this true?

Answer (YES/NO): NO